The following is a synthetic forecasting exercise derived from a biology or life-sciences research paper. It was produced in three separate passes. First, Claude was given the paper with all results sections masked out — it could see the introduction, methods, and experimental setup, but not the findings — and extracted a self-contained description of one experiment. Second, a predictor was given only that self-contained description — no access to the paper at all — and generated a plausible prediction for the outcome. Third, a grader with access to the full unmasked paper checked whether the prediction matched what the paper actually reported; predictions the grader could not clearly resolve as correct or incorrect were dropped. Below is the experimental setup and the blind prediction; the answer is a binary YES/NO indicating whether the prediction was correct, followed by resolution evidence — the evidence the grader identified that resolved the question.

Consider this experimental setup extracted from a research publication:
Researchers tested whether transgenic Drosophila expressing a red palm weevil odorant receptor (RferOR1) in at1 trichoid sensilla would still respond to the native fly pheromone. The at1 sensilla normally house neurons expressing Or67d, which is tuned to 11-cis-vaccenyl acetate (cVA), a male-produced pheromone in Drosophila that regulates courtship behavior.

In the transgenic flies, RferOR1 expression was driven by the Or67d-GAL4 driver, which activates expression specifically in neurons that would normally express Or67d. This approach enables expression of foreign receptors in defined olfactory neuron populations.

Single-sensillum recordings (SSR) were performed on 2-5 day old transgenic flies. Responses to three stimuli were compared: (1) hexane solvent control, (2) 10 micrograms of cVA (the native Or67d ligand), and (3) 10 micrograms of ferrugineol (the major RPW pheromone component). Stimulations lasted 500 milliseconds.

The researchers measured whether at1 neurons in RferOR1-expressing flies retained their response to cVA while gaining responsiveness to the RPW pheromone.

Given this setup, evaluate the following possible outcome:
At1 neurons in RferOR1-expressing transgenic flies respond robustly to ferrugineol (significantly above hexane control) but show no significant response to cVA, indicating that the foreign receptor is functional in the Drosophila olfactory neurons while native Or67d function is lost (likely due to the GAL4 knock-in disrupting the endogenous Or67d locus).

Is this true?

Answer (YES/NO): YES